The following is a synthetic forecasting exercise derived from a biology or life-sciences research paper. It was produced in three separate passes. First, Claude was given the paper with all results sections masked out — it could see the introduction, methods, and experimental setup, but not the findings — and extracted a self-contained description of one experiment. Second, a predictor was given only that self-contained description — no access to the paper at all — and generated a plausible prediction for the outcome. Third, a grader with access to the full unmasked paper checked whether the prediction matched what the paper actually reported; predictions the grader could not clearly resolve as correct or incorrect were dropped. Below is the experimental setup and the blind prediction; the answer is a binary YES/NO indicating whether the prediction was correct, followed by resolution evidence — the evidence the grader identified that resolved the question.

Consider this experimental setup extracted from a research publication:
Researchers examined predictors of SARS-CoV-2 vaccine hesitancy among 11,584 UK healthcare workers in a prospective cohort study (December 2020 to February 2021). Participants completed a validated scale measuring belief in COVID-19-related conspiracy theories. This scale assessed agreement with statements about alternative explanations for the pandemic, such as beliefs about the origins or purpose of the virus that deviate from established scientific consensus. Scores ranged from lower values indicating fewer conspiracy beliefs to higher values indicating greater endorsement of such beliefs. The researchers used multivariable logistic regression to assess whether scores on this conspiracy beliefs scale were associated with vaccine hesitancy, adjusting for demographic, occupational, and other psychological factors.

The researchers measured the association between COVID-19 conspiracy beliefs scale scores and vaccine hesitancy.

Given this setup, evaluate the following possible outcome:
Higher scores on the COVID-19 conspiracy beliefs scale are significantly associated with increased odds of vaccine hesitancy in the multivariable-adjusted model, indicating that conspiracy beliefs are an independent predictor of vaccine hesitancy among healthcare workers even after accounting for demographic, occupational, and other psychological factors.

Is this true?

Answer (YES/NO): YES